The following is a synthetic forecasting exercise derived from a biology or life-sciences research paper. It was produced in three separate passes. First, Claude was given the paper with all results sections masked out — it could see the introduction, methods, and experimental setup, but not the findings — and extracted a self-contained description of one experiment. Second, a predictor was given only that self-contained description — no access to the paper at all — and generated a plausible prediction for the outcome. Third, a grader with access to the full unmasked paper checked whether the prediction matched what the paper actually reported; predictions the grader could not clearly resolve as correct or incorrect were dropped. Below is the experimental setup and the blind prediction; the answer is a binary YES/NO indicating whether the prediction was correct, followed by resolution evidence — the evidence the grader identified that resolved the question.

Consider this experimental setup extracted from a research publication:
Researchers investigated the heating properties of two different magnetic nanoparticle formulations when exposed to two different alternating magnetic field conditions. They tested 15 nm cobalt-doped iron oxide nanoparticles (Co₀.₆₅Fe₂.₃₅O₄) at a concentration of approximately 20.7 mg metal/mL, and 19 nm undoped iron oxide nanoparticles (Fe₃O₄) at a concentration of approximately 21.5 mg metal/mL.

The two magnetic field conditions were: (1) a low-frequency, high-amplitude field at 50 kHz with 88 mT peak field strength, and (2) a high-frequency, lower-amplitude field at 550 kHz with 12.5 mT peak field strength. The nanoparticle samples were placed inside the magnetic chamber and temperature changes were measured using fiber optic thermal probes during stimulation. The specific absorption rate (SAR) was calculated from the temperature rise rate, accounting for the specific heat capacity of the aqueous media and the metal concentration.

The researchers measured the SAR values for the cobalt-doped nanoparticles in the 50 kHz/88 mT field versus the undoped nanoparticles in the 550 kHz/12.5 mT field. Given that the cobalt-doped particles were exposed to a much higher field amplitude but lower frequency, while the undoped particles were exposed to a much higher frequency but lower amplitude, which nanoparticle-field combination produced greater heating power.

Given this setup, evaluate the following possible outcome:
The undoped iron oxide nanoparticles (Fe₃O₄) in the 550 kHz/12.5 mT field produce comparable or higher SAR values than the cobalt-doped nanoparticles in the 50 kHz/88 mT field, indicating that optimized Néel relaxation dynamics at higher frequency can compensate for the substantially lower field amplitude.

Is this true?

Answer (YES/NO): NO